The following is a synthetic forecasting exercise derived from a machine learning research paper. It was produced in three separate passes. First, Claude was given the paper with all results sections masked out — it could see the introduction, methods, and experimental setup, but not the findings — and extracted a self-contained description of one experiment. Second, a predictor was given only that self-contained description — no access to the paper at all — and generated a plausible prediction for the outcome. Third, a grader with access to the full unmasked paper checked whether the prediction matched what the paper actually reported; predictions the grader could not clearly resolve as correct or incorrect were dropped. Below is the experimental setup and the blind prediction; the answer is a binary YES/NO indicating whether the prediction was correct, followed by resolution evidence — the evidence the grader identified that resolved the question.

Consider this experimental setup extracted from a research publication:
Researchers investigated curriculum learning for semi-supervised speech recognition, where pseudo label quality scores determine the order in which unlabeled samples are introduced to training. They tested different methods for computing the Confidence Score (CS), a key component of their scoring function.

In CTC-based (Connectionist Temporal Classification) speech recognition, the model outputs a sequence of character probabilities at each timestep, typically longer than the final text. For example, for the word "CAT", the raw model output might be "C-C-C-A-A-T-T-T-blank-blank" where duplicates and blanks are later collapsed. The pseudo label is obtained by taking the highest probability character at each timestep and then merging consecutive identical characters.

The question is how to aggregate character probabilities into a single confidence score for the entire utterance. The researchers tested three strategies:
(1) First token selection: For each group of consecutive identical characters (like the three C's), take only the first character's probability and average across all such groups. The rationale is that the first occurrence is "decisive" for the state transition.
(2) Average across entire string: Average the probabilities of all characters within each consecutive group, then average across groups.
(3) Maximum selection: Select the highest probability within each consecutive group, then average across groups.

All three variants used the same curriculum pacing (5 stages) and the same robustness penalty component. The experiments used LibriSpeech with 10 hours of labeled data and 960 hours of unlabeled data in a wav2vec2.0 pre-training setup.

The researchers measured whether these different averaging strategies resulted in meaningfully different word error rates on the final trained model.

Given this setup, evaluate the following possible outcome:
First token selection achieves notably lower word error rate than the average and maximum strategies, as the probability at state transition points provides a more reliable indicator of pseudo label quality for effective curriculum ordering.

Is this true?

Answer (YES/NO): NO